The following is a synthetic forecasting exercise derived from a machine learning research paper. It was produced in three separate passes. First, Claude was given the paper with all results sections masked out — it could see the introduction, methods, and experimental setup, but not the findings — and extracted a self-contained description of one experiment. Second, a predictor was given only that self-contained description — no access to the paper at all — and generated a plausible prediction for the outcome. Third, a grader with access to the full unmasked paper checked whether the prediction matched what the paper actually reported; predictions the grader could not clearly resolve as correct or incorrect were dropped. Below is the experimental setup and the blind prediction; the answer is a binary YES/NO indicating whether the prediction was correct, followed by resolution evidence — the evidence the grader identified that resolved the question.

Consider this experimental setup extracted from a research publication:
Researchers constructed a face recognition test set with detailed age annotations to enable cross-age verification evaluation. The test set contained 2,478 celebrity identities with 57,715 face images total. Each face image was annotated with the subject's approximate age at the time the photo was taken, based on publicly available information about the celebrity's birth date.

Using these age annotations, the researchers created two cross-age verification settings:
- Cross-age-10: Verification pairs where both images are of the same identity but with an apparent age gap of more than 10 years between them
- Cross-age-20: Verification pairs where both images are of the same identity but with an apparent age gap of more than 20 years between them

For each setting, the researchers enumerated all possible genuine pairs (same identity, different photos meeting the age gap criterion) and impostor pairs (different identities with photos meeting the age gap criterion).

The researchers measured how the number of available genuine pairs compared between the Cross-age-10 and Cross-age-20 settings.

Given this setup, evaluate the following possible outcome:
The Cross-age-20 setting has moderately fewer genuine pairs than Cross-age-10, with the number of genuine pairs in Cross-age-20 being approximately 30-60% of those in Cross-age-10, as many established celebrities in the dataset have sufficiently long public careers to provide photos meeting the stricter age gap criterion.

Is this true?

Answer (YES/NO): NO